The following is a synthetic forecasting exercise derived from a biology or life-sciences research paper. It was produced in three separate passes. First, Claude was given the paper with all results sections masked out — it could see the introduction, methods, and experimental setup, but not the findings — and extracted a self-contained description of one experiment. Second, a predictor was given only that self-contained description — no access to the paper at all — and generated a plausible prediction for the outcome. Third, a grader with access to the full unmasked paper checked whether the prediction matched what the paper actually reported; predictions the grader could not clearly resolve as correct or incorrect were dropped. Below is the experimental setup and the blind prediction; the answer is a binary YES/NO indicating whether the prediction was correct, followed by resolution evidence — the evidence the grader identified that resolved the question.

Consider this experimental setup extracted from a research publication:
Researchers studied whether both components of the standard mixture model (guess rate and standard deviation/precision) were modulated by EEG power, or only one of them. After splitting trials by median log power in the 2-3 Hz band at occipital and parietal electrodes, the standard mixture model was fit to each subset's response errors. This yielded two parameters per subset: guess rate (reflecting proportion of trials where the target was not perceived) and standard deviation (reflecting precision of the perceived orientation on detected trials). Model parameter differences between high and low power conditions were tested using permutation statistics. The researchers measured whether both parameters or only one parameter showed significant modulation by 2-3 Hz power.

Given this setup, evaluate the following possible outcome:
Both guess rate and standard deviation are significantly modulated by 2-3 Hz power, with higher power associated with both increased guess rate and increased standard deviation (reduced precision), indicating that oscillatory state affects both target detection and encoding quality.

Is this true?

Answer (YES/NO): NO